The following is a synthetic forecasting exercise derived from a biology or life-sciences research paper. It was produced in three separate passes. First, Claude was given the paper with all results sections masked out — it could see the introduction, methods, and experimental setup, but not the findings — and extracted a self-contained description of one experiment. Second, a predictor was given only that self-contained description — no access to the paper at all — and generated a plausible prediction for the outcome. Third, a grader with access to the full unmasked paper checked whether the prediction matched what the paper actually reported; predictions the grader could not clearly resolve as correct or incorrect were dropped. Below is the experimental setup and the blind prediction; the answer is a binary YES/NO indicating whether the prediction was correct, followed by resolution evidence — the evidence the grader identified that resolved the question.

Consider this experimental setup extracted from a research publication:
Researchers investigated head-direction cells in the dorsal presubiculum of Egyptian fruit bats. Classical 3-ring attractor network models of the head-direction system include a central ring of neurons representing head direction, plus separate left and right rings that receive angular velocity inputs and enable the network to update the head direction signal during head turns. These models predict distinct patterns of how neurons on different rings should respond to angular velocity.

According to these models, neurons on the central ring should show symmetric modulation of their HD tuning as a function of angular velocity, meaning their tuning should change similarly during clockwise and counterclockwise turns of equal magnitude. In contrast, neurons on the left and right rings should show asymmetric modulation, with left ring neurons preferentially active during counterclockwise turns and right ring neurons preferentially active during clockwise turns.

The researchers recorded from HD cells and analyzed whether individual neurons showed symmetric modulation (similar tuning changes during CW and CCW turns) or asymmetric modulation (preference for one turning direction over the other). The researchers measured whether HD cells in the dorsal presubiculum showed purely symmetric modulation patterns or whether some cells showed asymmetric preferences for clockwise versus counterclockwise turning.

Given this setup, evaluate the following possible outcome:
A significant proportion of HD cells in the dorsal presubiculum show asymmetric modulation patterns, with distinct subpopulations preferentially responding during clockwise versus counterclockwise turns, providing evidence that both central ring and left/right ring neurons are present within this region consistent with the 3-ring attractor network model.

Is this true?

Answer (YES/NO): YES